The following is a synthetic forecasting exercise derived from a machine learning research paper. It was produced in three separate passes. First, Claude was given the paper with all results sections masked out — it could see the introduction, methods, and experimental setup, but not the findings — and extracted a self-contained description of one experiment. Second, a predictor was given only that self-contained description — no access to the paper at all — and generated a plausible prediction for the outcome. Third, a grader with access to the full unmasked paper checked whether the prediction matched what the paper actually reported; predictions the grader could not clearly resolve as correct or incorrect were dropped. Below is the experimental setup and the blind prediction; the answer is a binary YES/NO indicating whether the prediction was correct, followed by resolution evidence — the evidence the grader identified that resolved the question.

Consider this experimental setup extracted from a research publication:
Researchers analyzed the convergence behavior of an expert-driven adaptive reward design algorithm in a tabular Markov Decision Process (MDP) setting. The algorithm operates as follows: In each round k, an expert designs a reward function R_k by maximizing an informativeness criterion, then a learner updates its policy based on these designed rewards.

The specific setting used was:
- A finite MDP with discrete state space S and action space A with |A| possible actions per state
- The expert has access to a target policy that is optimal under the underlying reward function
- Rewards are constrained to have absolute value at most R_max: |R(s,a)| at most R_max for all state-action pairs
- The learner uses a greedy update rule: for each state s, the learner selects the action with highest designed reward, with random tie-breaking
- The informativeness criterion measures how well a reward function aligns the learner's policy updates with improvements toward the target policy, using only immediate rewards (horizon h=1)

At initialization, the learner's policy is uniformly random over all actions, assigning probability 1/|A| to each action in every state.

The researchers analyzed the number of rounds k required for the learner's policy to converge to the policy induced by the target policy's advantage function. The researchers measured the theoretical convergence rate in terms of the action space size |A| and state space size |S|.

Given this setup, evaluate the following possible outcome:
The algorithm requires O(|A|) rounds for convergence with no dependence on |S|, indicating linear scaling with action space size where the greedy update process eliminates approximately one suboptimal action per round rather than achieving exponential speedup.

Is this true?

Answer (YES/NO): YES